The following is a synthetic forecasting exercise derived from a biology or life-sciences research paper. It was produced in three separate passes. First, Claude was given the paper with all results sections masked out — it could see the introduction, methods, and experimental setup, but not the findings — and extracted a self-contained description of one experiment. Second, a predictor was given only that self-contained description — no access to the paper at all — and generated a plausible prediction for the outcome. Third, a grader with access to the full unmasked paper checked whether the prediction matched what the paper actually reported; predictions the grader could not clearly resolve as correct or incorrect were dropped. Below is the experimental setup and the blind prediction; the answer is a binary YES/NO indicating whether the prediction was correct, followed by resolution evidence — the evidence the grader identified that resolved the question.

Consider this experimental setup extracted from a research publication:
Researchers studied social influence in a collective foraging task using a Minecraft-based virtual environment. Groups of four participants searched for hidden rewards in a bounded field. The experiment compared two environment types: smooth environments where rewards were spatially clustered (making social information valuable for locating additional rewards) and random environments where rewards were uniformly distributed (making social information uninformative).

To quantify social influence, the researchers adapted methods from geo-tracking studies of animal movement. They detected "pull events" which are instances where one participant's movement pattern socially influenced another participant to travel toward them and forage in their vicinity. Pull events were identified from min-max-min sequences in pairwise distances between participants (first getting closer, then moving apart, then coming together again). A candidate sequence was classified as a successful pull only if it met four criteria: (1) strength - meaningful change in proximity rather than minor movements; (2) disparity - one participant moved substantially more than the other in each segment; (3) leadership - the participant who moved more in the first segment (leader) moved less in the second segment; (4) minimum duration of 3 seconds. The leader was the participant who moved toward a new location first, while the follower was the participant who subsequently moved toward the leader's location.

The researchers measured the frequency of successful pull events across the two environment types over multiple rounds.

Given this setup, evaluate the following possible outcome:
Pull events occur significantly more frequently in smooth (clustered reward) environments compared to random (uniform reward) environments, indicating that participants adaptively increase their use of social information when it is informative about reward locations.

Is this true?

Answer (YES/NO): YES